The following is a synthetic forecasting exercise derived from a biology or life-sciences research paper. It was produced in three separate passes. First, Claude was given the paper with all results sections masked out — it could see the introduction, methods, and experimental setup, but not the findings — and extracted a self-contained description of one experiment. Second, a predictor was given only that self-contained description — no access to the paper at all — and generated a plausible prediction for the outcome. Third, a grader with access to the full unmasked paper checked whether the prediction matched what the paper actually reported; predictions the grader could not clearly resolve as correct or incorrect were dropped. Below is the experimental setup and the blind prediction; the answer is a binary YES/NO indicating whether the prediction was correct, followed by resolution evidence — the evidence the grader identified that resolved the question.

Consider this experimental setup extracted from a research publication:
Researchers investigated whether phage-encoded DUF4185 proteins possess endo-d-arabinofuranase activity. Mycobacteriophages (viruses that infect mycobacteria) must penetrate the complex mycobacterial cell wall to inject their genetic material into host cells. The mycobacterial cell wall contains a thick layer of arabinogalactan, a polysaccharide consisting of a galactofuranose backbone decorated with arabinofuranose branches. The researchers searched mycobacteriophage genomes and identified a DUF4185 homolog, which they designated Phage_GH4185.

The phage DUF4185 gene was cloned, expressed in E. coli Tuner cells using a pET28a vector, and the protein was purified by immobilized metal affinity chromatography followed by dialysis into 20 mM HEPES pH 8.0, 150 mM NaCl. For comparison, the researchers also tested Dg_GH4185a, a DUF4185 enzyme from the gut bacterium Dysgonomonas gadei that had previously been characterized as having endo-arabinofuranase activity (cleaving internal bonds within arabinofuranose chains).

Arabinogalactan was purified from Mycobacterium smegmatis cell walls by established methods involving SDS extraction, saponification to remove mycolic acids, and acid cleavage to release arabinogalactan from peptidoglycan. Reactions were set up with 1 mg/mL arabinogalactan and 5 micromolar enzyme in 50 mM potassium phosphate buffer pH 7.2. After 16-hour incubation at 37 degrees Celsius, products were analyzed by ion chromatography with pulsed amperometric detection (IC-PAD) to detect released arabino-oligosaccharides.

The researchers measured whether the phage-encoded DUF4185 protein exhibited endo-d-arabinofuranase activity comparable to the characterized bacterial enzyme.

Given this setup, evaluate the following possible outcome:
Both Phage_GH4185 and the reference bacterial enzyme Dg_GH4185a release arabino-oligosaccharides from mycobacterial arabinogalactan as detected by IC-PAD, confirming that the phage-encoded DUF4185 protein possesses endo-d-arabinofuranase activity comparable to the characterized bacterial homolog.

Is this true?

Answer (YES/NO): YES